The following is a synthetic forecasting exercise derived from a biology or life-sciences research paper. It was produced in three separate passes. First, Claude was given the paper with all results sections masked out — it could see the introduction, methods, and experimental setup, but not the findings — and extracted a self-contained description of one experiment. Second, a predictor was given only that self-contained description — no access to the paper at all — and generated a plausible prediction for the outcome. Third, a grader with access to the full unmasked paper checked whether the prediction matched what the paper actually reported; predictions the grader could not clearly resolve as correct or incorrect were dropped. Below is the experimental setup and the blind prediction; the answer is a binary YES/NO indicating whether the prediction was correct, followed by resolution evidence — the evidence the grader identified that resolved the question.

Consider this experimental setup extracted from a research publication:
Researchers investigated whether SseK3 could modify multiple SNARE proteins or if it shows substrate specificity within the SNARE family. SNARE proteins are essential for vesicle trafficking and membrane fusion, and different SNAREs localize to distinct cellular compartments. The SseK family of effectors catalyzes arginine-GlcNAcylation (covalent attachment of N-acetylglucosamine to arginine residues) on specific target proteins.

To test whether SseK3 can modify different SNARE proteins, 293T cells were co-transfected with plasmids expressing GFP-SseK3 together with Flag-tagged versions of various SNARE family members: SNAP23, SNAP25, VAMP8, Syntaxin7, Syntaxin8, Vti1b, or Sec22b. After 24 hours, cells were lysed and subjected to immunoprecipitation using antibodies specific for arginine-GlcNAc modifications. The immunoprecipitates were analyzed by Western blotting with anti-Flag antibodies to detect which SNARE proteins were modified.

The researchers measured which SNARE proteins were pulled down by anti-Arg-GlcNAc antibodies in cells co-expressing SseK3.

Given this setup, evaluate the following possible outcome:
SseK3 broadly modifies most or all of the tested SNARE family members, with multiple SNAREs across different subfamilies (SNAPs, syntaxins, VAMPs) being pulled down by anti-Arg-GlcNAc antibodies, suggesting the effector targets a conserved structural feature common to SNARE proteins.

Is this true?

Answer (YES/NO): YES